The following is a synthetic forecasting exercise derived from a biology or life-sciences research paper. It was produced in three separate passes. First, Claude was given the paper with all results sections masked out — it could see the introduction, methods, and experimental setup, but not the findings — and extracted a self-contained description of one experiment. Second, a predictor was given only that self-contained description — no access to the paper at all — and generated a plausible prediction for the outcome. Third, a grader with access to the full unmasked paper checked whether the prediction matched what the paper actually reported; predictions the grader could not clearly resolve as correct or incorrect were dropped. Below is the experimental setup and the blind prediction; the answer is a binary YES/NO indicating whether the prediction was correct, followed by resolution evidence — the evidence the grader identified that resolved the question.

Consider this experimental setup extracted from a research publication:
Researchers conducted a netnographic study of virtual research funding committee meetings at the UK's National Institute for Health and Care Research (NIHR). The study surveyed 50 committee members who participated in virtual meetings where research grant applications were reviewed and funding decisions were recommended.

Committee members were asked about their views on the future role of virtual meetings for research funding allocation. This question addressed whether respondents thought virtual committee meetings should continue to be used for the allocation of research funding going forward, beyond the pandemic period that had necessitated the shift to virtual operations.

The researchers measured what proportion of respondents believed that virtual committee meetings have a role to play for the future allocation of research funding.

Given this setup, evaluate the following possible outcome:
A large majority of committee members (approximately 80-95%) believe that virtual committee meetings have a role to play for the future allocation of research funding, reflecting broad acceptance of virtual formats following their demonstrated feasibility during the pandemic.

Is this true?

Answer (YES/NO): YES